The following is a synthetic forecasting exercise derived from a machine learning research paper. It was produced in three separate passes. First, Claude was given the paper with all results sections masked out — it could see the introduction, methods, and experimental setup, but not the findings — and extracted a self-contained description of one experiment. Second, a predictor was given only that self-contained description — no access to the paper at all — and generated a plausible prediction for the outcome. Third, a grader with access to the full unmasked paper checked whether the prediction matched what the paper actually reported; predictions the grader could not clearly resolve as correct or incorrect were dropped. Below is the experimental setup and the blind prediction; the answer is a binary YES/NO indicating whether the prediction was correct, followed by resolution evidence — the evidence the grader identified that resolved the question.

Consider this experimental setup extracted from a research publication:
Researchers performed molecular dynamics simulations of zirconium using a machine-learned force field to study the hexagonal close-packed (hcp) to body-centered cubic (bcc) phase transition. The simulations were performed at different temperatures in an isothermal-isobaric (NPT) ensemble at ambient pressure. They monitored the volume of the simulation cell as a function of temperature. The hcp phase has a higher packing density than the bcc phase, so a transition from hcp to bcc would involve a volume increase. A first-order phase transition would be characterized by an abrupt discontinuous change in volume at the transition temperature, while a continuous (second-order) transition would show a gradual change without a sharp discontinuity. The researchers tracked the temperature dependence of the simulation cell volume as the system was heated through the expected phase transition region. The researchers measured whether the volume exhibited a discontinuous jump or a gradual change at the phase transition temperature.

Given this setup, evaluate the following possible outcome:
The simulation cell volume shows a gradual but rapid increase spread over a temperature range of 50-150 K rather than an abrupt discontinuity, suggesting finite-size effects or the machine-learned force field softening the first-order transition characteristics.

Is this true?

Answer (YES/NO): NO